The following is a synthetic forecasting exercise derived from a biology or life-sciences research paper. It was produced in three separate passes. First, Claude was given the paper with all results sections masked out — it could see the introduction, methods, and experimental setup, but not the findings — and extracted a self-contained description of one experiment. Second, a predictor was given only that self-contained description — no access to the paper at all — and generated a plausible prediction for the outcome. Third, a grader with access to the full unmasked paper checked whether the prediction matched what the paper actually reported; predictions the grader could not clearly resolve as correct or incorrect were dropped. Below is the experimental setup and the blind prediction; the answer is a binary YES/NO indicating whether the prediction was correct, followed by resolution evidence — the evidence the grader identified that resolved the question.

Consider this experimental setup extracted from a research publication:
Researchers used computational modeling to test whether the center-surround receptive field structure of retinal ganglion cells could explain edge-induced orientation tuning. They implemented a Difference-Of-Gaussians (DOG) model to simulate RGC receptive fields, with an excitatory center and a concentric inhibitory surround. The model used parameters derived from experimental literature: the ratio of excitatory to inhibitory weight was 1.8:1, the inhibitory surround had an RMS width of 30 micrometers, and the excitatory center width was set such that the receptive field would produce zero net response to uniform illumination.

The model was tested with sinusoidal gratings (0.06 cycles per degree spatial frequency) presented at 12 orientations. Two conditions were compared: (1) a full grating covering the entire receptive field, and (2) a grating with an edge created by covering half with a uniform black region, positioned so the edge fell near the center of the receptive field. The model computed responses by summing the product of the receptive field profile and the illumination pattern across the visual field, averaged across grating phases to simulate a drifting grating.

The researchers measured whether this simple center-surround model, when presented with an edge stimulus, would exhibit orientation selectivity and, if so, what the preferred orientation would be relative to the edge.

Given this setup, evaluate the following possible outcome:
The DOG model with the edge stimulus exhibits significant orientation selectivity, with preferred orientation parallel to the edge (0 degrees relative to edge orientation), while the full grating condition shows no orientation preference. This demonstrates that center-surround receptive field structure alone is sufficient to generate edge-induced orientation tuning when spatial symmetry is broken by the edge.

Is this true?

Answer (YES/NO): NO